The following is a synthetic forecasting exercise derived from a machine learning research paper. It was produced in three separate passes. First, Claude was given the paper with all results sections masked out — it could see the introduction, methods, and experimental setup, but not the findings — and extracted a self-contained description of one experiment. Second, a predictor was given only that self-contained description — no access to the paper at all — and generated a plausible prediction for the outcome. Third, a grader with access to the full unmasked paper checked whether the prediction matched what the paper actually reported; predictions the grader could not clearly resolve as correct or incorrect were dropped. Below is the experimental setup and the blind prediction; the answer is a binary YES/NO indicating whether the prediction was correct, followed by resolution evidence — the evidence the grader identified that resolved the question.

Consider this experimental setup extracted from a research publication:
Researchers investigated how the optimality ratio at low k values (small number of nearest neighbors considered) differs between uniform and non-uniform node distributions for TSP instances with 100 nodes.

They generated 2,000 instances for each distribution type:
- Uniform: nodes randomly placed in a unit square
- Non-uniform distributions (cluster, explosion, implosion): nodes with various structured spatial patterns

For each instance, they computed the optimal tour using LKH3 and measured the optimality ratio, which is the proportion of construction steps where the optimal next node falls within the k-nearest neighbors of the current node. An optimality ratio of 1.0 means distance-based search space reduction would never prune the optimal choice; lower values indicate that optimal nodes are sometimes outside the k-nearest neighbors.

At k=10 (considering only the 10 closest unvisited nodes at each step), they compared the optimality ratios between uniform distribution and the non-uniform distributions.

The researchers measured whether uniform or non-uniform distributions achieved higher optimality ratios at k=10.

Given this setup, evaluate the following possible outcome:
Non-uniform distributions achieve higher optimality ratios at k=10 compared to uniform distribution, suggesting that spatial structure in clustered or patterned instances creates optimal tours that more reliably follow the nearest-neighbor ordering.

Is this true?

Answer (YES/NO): NO